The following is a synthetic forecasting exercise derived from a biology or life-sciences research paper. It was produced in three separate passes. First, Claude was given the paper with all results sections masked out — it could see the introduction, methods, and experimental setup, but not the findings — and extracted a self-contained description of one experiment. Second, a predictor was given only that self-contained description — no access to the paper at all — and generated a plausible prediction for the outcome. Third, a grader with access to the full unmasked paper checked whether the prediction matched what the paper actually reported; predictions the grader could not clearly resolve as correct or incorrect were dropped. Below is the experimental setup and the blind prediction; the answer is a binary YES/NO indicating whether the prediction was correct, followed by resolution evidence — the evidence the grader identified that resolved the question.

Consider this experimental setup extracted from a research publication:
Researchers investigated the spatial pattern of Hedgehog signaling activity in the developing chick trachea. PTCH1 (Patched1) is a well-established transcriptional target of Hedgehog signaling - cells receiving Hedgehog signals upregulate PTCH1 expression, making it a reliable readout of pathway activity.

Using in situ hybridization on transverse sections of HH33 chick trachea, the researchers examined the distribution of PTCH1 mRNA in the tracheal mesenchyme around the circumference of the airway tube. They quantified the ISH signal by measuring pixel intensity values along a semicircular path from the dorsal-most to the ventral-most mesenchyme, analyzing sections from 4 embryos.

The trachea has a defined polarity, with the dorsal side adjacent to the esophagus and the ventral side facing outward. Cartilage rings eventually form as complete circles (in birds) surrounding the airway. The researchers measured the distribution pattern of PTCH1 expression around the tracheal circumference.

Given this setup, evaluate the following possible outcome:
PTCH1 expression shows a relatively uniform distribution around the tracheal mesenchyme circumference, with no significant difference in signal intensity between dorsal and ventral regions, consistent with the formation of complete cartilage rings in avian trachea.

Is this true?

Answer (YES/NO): NO